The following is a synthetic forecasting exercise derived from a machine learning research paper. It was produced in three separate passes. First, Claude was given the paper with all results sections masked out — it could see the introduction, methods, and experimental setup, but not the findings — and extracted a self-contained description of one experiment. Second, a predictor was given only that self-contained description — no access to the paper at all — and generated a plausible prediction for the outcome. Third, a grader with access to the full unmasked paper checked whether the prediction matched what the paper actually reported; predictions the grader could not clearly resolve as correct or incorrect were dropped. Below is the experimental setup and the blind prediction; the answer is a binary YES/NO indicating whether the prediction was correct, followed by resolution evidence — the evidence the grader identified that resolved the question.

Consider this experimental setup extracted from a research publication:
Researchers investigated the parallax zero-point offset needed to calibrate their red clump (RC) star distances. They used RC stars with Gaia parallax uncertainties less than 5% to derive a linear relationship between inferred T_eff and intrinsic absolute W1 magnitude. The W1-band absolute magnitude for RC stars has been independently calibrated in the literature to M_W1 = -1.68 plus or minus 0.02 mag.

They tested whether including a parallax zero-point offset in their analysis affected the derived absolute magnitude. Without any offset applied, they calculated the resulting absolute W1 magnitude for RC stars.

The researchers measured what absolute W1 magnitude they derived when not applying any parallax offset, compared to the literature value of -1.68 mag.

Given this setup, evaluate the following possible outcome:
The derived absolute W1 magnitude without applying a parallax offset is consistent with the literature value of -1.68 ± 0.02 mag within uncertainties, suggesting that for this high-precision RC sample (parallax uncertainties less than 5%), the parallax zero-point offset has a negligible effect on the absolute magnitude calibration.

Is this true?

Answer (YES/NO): NO